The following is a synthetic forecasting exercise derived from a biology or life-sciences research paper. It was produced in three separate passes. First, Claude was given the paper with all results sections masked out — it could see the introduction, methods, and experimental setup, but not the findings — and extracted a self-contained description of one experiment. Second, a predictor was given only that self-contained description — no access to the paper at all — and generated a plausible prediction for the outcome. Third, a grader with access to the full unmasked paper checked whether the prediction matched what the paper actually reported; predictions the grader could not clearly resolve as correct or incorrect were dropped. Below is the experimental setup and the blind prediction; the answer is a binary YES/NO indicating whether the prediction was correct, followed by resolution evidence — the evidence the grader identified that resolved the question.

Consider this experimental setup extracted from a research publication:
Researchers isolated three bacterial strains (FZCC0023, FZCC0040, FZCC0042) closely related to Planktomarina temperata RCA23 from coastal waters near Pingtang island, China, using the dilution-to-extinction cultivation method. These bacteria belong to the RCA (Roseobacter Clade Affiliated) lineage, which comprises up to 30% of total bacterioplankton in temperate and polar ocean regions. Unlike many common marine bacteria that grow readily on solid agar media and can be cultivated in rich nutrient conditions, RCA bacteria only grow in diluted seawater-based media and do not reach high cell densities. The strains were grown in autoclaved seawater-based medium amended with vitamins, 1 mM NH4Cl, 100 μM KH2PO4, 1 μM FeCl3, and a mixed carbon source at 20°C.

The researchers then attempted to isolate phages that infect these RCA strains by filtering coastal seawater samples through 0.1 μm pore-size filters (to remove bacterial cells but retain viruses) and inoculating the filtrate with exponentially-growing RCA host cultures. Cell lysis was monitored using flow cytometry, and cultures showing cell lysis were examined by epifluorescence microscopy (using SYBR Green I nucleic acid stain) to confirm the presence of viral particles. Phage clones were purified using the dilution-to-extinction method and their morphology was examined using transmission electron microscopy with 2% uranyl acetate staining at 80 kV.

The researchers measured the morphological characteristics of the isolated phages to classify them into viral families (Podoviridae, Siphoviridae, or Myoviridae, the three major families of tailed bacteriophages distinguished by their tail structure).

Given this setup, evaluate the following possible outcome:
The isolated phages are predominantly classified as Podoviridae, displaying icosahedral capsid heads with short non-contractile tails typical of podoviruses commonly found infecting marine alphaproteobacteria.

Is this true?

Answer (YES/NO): YES